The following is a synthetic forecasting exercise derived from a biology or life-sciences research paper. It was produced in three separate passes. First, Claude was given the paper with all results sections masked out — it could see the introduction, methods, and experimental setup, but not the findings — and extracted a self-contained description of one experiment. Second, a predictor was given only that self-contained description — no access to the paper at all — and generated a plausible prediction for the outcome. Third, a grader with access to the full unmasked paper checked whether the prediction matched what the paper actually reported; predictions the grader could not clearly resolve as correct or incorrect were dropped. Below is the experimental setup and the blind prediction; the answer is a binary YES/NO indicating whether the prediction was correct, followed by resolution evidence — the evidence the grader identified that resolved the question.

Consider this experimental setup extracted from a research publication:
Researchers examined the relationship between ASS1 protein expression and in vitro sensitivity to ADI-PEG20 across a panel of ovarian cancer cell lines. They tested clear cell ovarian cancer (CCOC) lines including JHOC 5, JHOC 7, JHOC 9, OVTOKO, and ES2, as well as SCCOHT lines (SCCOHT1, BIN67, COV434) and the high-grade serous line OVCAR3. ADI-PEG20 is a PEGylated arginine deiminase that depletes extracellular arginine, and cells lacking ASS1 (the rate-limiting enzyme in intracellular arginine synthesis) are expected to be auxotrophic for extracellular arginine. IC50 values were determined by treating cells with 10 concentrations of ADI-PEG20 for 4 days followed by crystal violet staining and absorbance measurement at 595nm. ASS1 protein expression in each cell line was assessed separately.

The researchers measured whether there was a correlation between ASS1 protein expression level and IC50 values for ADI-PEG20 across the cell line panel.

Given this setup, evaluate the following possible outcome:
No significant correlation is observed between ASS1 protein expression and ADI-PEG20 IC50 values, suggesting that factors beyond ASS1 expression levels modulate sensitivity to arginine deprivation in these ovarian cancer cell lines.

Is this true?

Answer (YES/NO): NO